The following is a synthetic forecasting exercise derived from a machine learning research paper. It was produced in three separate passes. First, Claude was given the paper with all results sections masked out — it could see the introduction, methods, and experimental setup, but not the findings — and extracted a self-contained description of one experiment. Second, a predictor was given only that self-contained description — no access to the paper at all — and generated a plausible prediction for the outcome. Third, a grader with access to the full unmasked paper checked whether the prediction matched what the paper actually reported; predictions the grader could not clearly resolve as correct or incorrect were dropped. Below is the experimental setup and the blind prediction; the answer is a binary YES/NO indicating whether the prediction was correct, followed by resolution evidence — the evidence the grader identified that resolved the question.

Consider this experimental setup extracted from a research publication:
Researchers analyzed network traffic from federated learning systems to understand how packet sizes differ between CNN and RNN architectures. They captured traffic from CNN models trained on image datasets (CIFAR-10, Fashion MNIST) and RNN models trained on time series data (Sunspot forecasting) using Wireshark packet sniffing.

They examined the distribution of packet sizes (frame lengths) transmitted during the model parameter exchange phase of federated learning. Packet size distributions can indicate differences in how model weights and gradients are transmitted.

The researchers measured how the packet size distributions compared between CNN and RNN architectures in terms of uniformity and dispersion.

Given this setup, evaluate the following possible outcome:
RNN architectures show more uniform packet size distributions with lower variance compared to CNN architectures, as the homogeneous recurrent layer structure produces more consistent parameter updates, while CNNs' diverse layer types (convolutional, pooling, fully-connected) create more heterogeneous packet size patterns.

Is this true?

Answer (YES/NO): NO